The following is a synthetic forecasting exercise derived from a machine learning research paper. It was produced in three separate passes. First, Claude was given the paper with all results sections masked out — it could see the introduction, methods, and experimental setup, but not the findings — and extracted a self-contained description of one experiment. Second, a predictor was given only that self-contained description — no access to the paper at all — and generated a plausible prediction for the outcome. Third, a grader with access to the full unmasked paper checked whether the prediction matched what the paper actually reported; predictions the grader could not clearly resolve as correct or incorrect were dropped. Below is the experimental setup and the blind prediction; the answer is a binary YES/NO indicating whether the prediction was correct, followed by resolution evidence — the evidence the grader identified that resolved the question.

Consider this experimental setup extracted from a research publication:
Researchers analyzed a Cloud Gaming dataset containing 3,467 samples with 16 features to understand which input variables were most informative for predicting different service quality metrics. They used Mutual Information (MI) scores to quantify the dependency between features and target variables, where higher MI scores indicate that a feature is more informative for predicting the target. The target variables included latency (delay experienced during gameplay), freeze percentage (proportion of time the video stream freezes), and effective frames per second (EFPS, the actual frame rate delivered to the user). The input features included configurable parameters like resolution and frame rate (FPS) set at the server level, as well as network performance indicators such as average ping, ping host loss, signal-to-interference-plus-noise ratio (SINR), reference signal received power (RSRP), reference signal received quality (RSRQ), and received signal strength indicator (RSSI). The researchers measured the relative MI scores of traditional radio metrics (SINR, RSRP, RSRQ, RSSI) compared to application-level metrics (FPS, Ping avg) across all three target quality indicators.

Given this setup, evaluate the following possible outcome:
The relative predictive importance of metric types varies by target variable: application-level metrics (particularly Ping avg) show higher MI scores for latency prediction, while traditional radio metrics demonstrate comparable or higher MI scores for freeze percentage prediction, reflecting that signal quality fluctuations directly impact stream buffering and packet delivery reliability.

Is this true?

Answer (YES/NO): NO